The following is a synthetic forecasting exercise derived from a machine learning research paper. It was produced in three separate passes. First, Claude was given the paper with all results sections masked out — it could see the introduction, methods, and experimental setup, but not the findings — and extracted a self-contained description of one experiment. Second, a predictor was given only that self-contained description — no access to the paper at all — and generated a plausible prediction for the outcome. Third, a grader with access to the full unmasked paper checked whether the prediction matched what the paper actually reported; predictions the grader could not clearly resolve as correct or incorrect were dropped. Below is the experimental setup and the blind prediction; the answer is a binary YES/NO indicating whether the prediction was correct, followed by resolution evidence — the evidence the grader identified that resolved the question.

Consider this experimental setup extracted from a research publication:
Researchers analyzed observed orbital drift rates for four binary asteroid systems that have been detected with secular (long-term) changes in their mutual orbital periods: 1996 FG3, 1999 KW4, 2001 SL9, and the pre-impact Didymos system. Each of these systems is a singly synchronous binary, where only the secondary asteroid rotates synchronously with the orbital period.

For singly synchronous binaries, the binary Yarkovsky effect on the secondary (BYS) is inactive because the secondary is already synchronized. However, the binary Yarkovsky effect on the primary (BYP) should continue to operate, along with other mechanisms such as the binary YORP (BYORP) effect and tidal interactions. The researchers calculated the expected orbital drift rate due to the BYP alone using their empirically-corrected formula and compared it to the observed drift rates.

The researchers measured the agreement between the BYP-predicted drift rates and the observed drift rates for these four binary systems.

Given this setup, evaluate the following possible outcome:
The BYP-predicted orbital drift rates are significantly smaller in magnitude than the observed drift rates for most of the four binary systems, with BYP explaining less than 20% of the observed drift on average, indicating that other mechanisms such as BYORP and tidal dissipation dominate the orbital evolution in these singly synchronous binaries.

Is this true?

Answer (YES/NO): NO